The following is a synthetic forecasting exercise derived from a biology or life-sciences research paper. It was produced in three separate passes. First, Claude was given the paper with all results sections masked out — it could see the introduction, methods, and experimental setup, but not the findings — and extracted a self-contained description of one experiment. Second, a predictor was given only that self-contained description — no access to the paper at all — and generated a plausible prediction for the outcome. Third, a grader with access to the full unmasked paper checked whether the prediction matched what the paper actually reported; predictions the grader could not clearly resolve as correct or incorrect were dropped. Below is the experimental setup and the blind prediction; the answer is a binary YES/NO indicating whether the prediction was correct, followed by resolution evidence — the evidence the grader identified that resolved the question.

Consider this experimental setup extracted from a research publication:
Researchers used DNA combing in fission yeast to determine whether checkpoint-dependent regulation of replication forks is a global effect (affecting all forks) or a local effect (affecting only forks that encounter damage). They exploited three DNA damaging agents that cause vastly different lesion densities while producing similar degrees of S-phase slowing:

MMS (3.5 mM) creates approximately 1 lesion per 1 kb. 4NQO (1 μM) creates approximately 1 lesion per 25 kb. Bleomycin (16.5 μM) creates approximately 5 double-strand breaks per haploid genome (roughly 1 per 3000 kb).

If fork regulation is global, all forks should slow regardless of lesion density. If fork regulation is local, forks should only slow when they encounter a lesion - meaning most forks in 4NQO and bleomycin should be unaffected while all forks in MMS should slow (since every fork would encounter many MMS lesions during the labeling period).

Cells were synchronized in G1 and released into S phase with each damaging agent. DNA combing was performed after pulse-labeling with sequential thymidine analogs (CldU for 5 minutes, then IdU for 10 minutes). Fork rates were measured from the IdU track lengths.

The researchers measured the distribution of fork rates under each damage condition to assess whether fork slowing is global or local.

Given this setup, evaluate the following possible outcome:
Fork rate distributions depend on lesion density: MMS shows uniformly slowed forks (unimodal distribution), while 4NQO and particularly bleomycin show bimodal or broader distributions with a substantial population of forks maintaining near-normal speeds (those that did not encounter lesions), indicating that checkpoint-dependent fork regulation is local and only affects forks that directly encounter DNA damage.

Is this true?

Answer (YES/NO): NO